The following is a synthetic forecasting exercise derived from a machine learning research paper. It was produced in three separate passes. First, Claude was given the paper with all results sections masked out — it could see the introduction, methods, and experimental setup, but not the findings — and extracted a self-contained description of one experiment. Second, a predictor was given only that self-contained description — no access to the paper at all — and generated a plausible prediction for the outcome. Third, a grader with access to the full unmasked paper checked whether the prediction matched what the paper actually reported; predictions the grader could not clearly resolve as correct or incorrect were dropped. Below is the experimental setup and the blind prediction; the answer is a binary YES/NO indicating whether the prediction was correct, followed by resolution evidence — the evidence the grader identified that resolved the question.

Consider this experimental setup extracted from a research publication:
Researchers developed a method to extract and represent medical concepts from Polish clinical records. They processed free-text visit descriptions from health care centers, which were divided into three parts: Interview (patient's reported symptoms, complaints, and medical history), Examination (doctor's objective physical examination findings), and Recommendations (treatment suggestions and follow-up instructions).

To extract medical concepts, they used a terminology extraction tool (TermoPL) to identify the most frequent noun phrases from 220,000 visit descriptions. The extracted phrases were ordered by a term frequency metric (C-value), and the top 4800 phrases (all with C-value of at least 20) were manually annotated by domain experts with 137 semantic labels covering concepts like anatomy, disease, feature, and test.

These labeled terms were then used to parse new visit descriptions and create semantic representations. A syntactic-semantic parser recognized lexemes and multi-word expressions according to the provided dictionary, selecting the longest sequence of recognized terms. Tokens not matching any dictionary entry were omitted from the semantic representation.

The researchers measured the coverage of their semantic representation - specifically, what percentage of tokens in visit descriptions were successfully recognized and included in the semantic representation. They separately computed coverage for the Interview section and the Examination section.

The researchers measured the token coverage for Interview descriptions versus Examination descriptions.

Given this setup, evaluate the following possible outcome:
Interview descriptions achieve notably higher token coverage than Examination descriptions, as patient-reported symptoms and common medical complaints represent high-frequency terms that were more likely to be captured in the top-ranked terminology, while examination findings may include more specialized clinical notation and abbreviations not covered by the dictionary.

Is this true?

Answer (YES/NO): NO